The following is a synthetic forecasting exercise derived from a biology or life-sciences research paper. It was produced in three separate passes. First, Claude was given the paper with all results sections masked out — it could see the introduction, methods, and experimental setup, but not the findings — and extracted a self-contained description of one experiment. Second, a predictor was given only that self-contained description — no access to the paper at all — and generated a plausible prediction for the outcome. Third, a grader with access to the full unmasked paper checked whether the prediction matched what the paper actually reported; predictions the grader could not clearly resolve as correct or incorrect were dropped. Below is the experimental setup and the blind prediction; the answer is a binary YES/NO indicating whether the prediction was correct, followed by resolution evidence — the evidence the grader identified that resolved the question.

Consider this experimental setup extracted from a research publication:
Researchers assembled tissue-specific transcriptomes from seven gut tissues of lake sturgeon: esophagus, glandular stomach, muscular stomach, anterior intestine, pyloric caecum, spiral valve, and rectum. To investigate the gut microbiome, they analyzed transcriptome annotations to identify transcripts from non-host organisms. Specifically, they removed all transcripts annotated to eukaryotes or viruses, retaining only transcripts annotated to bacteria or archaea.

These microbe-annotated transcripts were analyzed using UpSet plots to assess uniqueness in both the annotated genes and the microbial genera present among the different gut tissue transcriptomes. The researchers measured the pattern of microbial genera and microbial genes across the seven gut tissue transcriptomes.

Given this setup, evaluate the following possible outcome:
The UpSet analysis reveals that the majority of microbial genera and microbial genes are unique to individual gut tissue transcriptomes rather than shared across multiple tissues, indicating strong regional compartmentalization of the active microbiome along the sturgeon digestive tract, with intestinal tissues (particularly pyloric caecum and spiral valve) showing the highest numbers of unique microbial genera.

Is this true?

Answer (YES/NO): NO